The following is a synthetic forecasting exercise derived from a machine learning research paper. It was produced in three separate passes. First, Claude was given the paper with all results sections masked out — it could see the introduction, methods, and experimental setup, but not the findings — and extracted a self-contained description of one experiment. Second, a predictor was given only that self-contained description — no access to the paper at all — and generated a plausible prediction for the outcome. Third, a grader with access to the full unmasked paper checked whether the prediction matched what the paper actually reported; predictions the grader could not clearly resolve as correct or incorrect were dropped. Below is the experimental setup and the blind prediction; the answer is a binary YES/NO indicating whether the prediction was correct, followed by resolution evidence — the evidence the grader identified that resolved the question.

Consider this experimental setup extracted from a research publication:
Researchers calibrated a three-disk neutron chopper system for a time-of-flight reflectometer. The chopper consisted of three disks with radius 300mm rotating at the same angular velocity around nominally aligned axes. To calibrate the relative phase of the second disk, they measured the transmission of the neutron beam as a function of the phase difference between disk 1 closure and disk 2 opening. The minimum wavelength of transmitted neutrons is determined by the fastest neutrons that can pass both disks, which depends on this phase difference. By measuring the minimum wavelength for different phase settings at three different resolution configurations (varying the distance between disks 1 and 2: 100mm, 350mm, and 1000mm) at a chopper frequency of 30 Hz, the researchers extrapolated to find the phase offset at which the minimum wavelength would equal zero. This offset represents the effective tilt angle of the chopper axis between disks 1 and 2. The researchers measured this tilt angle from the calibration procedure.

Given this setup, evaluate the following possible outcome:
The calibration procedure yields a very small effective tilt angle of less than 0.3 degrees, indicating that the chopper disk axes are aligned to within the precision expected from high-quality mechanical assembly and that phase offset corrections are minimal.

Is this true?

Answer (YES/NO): NO